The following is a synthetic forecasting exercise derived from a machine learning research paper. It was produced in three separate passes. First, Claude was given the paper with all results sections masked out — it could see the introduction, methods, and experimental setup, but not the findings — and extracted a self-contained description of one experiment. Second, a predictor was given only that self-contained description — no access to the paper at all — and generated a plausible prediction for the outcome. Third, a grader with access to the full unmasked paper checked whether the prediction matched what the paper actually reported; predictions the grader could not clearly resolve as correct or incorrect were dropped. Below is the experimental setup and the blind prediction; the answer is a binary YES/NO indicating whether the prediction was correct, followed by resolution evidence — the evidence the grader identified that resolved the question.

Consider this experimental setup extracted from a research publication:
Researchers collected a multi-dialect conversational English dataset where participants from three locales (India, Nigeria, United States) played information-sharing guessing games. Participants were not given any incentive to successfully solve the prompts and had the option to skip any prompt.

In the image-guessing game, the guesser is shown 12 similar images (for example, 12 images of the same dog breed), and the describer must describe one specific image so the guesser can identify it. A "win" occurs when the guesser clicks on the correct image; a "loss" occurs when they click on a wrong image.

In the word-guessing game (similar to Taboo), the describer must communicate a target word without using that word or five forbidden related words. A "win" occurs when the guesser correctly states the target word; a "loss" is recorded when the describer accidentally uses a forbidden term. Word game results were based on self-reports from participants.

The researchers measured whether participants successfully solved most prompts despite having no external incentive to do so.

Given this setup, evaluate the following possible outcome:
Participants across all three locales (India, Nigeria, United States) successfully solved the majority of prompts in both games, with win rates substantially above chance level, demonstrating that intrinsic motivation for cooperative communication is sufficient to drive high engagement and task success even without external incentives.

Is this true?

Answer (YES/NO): YES